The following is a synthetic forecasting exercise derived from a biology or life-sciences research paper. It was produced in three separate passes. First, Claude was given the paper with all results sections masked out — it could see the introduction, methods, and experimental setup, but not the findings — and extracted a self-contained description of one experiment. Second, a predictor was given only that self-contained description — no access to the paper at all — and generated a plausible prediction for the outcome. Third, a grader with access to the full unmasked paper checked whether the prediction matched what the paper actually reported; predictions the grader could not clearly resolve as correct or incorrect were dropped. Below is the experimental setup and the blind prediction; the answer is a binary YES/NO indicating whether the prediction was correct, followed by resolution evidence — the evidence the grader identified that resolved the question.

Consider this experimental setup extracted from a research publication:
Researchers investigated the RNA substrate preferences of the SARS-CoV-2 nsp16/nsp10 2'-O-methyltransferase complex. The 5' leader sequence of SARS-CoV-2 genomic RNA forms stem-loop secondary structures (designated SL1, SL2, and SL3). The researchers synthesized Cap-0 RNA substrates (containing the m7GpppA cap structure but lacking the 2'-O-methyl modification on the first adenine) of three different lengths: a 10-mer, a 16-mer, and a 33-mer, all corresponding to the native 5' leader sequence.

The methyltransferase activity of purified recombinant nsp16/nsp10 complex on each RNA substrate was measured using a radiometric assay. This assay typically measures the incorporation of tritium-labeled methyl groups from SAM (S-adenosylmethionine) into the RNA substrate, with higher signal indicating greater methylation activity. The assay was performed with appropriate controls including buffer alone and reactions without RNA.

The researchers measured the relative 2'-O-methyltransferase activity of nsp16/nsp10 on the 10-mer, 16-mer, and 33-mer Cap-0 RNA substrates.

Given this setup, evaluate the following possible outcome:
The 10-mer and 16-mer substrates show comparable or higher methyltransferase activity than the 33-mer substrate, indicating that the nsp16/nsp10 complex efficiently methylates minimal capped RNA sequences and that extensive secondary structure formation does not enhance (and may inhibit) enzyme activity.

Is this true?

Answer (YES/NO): NO